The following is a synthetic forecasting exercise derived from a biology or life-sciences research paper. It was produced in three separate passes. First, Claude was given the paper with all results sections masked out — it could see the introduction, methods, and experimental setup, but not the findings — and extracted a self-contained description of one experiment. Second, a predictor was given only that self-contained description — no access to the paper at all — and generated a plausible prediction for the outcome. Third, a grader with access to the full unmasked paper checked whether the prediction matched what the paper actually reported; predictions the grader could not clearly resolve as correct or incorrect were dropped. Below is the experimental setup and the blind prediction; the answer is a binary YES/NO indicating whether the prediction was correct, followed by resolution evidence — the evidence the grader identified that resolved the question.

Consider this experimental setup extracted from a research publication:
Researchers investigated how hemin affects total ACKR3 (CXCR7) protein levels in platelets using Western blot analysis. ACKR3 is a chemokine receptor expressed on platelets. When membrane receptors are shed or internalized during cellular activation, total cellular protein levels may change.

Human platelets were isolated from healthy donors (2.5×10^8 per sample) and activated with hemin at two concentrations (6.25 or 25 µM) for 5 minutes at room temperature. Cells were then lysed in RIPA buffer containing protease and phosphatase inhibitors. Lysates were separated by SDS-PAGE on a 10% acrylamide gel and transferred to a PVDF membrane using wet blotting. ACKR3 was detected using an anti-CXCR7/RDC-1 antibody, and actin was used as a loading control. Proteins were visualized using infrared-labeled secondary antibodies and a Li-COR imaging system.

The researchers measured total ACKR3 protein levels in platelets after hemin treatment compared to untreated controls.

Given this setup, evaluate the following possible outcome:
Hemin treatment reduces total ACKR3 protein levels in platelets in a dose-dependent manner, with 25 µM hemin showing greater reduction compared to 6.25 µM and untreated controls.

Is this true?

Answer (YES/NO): NO